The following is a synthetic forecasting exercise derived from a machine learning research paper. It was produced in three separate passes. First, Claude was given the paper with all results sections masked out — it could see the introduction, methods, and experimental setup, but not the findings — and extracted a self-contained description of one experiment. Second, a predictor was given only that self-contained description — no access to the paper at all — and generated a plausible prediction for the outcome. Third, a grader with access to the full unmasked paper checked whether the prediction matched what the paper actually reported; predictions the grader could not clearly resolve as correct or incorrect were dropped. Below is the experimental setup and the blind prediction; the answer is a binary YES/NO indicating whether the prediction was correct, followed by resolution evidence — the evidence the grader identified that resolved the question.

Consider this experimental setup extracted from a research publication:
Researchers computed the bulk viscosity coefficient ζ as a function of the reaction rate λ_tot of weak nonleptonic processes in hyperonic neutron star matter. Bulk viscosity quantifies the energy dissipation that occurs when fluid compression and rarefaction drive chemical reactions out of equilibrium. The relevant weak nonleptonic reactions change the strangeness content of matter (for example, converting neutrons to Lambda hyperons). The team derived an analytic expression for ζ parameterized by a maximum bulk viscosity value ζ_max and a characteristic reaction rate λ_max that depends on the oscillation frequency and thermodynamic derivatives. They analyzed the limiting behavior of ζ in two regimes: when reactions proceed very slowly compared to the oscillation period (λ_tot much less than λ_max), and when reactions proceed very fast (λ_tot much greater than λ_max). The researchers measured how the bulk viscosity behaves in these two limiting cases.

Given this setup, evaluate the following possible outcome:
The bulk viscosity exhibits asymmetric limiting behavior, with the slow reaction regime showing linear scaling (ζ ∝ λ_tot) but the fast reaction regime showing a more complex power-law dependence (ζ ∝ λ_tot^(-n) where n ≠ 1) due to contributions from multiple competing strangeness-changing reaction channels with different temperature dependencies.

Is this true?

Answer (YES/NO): NO